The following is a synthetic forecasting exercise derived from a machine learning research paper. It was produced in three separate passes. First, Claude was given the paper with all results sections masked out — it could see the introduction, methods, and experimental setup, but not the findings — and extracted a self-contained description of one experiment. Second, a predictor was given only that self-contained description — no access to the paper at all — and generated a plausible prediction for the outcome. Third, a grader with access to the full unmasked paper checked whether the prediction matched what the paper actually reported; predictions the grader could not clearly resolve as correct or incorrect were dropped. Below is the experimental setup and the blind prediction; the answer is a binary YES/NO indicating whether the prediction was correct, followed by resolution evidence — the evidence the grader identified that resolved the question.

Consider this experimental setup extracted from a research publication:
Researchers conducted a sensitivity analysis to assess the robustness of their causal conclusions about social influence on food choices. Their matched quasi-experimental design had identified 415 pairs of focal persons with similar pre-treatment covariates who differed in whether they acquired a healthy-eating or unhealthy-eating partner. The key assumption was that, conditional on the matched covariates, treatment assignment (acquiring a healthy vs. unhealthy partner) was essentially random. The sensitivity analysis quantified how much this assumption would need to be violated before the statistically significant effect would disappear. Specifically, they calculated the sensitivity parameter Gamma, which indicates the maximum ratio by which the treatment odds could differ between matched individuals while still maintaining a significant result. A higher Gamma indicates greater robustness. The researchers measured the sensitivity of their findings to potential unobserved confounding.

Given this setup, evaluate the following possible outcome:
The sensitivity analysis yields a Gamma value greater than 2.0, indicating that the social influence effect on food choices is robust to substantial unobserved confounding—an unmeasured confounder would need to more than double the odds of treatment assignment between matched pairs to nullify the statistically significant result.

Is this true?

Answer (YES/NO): NO